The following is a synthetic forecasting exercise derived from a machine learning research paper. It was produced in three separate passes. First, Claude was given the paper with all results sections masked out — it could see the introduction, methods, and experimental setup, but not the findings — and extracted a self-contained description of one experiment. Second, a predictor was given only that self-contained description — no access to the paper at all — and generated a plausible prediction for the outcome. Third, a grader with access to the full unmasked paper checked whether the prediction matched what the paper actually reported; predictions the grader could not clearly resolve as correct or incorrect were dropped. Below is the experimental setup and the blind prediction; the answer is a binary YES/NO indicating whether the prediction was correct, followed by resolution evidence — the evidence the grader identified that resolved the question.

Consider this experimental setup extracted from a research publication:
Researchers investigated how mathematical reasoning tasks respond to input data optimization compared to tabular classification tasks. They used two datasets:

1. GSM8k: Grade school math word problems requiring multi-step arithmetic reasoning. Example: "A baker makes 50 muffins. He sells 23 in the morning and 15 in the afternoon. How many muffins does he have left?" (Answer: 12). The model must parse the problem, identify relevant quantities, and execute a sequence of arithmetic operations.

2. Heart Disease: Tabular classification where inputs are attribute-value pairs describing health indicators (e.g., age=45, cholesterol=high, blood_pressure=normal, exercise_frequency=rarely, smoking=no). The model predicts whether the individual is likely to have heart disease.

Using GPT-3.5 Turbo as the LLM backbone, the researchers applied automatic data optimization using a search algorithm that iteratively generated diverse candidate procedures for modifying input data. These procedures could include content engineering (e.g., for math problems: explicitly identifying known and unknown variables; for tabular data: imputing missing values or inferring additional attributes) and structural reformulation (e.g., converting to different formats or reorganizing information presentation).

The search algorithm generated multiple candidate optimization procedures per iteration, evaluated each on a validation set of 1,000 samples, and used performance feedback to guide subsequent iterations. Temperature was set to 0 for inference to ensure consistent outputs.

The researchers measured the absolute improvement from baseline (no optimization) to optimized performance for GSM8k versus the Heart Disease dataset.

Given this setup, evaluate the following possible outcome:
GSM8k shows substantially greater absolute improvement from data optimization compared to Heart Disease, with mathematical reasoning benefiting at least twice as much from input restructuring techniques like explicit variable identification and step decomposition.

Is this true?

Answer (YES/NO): YES